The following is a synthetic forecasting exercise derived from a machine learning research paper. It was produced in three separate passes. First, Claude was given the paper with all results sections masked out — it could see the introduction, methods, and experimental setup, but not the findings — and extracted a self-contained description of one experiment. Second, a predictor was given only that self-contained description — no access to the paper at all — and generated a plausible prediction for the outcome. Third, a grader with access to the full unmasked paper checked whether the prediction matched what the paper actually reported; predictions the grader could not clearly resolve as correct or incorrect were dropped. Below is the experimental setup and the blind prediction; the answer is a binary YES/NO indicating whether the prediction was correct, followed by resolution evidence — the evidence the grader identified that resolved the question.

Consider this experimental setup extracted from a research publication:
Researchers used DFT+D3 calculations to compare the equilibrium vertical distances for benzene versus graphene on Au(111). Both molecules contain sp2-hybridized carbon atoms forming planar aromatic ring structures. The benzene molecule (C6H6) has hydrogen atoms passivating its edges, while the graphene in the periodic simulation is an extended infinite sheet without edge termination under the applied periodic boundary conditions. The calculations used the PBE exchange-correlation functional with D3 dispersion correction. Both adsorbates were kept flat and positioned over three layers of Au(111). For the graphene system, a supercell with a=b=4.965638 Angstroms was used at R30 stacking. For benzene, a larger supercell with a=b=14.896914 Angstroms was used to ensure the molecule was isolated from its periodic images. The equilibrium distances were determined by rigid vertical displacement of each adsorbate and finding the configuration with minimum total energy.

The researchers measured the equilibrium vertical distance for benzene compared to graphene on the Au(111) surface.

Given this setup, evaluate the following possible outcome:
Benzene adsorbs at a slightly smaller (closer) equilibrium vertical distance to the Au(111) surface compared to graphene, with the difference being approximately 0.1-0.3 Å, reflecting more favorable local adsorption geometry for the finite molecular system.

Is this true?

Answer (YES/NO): YES